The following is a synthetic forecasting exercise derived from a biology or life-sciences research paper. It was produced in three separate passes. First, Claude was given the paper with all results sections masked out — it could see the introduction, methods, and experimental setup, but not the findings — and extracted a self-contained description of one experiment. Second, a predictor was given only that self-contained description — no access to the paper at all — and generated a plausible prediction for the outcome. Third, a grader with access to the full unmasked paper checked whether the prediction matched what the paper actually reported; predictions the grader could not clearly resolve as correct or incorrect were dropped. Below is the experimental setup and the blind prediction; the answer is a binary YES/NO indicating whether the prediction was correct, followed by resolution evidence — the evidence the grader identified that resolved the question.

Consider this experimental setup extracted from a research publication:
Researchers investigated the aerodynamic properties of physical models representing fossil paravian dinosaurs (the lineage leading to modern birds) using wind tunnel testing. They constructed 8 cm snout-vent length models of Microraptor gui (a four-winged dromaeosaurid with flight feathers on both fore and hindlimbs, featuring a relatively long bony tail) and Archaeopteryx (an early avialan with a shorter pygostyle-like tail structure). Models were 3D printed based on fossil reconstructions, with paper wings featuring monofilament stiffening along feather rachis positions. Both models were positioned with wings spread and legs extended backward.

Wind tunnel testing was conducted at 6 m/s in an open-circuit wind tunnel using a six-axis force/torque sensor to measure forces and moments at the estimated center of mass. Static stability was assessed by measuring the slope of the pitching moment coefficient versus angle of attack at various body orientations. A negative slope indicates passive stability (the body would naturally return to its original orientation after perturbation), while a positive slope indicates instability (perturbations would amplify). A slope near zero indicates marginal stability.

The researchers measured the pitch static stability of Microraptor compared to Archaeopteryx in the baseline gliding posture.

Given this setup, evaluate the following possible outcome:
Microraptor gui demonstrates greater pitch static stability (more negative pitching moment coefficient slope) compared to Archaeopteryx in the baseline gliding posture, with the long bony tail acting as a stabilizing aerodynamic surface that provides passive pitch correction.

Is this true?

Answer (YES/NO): NO